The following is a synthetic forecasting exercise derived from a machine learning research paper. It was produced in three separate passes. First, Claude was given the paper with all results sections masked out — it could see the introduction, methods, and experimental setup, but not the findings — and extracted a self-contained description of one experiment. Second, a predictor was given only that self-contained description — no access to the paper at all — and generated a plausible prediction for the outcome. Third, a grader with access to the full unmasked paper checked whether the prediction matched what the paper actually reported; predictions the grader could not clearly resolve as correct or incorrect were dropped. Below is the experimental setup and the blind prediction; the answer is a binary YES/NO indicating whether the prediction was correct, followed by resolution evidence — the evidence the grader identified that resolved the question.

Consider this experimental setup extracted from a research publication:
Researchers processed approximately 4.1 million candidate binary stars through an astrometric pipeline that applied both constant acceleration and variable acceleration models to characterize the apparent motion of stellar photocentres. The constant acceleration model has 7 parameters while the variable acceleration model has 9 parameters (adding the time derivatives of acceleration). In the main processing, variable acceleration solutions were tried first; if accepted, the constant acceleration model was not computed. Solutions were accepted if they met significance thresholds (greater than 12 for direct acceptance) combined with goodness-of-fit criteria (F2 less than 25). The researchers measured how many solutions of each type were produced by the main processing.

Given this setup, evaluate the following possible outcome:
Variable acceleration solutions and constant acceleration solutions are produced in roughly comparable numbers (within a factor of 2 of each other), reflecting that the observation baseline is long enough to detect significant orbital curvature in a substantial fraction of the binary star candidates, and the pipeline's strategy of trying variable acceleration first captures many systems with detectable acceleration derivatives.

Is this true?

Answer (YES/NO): YES